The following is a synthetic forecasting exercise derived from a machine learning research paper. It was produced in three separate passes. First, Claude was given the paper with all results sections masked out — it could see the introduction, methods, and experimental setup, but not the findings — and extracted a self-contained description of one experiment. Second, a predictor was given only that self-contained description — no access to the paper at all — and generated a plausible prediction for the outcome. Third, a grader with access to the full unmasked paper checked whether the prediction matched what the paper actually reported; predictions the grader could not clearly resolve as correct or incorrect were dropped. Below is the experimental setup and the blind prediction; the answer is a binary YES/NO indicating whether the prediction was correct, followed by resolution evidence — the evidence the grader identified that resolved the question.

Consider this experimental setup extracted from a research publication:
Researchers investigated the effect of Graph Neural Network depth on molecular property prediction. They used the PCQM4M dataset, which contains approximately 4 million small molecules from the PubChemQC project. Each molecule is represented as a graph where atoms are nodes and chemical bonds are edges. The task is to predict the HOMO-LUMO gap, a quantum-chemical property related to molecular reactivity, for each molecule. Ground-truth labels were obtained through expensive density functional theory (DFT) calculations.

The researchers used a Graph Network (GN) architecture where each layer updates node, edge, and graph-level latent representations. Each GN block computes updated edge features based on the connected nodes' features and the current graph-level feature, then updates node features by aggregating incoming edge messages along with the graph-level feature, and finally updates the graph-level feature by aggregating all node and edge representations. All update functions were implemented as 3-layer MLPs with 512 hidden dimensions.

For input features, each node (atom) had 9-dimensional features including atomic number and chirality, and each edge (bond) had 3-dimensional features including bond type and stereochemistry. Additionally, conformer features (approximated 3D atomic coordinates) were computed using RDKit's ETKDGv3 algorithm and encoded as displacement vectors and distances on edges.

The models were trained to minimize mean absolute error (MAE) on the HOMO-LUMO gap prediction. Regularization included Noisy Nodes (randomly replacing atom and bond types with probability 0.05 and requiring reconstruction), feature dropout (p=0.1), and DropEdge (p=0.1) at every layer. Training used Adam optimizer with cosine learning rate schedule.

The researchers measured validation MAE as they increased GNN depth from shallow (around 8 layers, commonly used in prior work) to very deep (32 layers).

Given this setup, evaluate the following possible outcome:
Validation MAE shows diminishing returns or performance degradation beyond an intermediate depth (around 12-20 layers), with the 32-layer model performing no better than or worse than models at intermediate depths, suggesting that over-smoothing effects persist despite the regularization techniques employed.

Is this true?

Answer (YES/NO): NO